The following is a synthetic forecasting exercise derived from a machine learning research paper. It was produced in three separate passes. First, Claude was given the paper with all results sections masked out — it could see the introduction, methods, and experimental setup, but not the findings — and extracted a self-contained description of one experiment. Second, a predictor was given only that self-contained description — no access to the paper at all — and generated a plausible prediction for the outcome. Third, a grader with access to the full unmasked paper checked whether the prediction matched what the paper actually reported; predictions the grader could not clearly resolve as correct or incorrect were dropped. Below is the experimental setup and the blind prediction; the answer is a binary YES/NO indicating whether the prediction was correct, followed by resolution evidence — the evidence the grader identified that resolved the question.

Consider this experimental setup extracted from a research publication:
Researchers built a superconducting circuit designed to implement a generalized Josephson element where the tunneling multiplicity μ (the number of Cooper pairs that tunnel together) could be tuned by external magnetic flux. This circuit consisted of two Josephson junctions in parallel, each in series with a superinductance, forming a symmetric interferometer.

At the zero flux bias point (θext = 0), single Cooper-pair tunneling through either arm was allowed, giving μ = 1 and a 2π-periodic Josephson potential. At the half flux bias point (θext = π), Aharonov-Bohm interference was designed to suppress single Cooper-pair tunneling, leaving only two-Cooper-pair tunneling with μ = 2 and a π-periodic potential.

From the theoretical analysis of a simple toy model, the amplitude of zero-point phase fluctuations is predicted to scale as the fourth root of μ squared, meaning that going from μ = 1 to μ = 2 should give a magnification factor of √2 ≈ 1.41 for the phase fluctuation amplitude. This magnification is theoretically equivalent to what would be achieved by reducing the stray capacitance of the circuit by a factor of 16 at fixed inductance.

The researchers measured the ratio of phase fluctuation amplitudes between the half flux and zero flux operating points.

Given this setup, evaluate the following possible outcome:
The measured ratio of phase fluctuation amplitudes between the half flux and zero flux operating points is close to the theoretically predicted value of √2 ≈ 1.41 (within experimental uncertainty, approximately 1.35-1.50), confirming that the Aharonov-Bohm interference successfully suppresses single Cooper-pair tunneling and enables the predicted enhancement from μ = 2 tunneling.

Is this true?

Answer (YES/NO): NO